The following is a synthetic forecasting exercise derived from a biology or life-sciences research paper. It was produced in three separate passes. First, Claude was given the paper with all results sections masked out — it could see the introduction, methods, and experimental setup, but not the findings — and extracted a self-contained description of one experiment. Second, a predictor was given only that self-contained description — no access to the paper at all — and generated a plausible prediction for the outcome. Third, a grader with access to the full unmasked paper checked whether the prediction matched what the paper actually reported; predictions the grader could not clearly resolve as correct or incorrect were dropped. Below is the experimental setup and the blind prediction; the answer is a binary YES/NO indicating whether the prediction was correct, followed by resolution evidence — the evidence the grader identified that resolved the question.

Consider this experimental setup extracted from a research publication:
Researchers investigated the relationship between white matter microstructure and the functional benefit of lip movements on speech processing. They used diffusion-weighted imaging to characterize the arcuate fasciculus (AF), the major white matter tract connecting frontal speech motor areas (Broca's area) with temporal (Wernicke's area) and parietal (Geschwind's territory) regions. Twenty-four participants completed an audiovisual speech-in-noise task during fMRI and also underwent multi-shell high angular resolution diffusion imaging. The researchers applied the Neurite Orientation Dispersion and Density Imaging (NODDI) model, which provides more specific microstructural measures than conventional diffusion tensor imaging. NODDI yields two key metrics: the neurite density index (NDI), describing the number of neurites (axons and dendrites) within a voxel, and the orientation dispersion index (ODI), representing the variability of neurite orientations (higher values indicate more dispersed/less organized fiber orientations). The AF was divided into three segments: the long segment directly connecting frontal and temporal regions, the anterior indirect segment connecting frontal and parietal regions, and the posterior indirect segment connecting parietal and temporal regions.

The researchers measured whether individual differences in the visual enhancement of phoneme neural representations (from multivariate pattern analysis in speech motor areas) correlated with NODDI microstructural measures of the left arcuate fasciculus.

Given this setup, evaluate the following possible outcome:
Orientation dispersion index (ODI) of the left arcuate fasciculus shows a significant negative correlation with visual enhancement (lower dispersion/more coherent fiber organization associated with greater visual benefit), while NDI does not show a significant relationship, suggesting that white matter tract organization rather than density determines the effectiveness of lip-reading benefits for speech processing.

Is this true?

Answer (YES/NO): NO